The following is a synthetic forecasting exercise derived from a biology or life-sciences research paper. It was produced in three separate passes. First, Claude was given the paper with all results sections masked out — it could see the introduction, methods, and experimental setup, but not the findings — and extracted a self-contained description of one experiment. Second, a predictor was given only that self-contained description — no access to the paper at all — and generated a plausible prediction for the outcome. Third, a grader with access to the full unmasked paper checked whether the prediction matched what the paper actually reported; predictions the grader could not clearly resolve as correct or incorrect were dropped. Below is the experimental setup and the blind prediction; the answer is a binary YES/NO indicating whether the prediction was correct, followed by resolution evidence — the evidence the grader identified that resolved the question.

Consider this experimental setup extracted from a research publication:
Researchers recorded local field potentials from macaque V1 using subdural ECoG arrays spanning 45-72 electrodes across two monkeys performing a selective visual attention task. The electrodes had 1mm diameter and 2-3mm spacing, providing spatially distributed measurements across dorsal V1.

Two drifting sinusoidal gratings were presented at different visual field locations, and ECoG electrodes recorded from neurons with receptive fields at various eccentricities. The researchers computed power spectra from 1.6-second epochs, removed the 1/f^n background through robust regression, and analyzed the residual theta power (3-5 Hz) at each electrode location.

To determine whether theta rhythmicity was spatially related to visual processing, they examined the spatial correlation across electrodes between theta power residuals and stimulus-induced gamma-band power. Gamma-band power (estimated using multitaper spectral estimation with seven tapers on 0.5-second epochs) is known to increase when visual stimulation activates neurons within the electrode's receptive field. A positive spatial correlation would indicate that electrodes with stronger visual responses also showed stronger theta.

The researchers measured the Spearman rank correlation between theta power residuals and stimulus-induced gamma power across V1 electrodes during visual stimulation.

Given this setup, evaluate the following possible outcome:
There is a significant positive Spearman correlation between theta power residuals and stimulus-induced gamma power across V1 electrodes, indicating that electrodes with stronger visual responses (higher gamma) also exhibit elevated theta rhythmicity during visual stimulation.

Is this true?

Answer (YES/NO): NO